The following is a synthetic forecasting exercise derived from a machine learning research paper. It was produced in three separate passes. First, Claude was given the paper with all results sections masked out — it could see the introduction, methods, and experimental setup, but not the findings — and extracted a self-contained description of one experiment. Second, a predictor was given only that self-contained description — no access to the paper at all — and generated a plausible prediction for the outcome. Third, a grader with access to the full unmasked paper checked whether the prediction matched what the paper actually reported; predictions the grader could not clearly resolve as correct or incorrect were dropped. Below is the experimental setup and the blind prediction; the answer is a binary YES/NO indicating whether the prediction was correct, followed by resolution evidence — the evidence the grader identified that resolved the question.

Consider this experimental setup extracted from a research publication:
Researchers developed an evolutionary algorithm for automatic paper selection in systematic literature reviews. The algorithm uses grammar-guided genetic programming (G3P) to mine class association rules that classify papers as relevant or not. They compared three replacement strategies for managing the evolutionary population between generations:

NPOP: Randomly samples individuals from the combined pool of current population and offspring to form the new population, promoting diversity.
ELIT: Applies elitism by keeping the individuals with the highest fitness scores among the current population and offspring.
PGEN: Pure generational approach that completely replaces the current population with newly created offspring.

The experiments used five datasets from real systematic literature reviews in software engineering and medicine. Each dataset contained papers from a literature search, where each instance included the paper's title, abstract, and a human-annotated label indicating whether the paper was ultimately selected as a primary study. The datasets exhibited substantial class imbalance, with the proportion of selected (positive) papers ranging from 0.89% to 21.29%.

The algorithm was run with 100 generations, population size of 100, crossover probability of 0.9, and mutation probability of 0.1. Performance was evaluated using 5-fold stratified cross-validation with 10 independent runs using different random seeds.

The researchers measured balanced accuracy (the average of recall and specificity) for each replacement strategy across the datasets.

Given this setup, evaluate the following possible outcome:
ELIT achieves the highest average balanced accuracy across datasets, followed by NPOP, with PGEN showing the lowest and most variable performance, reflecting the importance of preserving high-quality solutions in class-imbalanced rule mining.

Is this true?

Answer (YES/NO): NO